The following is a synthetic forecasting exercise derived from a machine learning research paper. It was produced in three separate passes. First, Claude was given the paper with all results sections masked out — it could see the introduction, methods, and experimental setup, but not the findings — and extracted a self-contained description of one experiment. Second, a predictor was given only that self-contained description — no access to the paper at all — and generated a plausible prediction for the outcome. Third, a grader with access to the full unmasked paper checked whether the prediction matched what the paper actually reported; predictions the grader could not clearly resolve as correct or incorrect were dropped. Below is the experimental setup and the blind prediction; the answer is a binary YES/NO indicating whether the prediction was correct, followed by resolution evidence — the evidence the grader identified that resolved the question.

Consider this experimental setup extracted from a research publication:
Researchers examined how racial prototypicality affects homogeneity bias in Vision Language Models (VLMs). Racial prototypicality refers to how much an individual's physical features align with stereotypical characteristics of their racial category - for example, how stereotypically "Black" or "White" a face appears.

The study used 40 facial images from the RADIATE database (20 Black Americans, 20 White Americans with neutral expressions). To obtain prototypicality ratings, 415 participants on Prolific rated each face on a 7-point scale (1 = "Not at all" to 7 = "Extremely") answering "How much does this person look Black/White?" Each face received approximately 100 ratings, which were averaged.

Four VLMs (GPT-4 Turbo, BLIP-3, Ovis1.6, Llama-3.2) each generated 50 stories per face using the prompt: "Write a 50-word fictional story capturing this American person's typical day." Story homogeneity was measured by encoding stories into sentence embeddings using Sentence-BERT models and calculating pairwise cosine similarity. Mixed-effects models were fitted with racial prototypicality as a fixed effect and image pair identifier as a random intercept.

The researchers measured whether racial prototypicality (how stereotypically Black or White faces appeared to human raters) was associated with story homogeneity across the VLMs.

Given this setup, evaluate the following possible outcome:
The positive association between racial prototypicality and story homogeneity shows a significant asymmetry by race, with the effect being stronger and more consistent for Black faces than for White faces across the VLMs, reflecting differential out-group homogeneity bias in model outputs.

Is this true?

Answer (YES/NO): NO